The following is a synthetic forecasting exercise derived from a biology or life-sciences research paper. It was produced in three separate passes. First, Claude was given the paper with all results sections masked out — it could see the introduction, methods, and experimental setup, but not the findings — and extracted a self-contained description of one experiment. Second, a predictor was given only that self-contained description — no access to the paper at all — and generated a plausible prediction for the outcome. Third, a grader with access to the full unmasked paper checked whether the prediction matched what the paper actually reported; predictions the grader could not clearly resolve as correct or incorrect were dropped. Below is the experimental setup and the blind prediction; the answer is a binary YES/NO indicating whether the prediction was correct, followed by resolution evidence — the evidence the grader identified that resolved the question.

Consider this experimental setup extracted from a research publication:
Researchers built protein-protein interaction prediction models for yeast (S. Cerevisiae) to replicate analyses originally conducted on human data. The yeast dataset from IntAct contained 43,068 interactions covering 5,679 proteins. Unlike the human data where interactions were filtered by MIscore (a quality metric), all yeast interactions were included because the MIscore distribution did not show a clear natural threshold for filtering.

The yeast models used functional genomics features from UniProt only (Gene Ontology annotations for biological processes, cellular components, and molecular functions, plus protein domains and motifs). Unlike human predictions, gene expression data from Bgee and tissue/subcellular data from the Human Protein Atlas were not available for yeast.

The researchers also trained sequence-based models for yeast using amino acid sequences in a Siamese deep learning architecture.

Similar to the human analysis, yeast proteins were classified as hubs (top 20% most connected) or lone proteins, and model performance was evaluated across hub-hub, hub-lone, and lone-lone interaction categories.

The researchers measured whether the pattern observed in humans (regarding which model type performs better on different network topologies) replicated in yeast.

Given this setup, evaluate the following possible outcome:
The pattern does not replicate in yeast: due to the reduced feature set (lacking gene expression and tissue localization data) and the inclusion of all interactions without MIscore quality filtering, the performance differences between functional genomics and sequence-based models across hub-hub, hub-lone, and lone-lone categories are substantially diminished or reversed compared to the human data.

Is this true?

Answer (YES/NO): NO